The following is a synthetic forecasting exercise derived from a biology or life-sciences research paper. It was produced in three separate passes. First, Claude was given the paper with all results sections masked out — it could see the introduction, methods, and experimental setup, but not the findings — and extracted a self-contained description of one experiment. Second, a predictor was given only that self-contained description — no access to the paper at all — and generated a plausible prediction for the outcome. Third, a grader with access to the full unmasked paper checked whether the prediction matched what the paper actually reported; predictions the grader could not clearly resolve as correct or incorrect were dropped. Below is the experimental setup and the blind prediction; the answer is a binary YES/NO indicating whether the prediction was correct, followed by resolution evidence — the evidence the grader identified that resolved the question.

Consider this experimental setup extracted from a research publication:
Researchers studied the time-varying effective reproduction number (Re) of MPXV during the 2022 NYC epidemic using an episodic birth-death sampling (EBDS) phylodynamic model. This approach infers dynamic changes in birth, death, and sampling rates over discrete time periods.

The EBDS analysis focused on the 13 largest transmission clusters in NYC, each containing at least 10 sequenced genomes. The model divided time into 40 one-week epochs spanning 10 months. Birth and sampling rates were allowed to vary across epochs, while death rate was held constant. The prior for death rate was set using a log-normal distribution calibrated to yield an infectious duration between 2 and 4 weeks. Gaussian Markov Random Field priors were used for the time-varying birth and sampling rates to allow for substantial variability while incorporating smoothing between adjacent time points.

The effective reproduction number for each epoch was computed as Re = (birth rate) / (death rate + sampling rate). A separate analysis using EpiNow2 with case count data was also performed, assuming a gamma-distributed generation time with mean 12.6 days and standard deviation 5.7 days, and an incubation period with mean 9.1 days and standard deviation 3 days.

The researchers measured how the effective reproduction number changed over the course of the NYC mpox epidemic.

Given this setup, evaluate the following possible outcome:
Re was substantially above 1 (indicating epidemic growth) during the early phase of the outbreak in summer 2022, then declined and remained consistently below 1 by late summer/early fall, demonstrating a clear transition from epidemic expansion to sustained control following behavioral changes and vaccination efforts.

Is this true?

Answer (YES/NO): NO